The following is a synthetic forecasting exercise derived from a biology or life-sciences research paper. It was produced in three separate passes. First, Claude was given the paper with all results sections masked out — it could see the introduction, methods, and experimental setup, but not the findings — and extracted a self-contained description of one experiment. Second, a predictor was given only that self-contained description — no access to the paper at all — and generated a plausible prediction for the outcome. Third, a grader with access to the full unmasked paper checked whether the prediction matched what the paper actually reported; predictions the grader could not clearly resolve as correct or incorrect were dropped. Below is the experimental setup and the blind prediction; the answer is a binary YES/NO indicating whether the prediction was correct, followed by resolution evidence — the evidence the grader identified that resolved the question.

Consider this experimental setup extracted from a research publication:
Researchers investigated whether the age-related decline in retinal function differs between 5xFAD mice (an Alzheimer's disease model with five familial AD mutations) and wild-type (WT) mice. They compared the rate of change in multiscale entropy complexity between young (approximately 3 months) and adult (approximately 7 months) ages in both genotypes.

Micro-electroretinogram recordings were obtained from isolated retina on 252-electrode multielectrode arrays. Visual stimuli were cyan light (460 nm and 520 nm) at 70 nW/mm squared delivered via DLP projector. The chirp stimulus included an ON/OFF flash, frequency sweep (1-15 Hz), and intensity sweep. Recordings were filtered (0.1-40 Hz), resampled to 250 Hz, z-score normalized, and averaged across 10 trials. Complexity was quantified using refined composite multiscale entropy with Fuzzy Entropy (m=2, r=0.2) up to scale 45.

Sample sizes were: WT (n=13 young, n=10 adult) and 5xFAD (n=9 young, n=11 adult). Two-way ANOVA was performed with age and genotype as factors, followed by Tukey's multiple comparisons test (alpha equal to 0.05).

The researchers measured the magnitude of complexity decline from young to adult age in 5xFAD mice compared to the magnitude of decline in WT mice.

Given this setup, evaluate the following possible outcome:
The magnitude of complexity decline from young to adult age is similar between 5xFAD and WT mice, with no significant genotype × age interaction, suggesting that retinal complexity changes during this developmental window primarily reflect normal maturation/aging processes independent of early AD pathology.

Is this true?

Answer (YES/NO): YES